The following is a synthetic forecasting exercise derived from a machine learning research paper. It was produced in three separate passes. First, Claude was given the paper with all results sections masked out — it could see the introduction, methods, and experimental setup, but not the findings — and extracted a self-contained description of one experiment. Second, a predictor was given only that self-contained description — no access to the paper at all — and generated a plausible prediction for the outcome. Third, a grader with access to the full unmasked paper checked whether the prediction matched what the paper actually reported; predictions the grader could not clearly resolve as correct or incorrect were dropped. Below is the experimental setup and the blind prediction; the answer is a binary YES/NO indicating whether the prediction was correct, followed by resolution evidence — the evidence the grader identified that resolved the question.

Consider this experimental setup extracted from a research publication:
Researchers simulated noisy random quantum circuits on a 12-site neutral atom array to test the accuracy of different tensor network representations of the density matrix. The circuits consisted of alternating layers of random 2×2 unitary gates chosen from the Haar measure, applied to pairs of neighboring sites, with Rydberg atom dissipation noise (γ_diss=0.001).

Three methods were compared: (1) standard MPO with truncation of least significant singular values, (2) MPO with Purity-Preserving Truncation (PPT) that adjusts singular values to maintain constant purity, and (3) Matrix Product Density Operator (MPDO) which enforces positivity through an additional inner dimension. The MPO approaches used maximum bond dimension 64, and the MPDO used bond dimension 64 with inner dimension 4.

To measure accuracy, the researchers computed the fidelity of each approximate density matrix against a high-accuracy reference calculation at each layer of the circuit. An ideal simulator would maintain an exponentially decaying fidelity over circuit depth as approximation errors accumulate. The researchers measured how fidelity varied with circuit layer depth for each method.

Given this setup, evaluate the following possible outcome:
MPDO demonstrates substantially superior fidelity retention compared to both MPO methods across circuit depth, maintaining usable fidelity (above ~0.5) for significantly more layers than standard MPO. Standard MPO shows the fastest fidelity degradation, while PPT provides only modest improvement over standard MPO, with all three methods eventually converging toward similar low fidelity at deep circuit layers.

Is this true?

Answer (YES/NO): NO